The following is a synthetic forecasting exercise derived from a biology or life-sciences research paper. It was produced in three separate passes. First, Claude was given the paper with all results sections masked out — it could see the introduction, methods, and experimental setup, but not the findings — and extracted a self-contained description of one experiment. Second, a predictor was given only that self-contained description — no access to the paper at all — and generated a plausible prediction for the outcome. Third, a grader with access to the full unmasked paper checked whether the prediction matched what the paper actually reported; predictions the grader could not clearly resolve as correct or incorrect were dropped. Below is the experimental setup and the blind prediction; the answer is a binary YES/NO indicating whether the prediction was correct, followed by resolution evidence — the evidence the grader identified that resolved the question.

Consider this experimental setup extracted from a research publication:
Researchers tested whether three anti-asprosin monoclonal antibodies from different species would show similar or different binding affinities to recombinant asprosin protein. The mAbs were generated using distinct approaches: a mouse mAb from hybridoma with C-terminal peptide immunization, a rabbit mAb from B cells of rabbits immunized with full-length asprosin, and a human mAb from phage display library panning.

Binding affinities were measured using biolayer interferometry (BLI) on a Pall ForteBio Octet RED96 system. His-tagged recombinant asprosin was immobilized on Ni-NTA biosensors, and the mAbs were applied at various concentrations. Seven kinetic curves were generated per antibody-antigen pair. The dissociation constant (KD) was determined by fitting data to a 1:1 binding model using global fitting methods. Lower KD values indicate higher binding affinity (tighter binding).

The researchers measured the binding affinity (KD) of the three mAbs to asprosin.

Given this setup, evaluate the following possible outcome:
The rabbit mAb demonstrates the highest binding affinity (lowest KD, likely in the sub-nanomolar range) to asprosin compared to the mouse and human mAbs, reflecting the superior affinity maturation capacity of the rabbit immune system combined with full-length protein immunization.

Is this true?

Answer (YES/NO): YES